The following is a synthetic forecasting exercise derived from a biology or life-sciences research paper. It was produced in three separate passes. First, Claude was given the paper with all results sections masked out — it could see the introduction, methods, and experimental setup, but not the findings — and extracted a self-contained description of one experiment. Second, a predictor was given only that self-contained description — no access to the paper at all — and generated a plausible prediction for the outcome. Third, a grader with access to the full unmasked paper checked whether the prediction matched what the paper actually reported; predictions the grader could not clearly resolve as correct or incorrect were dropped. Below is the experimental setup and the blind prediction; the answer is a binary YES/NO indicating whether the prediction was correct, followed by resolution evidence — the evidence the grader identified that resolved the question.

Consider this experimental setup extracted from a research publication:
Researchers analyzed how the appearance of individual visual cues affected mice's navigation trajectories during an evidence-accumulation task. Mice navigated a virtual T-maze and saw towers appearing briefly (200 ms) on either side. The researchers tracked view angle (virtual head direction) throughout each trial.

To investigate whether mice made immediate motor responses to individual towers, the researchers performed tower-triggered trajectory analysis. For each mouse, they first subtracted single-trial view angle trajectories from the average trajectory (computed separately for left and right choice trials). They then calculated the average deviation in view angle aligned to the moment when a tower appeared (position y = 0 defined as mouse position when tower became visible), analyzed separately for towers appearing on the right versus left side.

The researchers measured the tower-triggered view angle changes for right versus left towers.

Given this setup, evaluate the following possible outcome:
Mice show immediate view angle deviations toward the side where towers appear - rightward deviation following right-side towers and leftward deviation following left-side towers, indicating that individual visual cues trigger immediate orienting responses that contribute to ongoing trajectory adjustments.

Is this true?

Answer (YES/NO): NO